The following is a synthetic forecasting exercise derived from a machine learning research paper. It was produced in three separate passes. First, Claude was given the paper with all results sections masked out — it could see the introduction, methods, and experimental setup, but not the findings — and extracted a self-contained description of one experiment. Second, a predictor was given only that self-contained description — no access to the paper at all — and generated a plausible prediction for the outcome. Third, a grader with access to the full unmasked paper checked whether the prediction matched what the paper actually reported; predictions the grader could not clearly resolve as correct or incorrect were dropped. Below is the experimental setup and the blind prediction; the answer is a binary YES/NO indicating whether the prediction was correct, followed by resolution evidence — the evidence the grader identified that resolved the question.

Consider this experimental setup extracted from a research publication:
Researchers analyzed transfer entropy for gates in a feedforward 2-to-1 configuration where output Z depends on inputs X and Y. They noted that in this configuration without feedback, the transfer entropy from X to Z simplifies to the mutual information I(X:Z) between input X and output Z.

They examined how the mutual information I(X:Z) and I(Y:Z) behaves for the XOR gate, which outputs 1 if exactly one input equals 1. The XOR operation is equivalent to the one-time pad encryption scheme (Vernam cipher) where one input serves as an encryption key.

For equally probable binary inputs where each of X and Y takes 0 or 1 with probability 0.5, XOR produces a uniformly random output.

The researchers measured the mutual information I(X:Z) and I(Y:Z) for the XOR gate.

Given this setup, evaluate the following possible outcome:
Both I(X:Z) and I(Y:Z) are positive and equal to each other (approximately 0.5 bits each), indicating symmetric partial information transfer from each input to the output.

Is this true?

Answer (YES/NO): NO